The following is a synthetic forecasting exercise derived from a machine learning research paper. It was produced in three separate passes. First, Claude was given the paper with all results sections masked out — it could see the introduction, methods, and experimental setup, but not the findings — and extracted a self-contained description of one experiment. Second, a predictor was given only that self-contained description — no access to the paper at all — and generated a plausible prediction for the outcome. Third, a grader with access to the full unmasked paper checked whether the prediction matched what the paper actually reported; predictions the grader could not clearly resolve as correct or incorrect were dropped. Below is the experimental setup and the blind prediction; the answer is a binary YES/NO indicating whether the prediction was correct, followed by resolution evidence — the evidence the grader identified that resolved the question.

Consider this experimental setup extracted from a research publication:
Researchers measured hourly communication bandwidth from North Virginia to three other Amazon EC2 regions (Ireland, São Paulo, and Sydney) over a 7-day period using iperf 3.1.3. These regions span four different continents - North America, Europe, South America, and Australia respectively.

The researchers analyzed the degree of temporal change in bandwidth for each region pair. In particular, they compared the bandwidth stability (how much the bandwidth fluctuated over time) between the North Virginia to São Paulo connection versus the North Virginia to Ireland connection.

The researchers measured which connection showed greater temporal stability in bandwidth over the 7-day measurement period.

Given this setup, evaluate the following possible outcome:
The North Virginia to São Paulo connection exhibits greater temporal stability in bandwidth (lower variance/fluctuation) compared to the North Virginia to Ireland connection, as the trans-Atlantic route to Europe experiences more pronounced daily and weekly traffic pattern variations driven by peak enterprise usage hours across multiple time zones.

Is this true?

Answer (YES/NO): YES